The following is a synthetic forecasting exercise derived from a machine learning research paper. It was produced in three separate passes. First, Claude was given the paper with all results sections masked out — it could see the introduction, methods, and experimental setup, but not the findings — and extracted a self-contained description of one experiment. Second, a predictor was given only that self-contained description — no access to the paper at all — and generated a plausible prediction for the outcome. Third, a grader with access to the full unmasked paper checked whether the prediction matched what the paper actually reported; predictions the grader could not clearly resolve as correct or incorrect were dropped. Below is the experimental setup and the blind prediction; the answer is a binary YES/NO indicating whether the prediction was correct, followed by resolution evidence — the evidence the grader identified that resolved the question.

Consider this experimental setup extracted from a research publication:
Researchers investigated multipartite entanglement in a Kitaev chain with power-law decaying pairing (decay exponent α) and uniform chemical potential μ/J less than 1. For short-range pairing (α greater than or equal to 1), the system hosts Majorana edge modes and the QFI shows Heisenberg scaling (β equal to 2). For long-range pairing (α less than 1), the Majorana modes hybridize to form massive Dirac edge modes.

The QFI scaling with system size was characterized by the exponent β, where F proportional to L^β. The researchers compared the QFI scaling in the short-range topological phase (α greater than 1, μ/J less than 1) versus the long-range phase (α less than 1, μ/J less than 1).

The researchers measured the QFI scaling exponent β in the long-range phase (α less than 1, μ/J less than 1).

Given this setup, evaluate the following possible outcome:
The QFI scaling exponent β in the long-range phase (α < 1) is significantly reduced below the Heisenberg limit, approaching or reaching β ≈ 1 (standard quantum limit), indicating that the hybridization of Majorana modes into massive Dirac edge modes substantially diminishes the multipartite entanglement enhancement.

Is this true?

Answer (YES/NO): NO